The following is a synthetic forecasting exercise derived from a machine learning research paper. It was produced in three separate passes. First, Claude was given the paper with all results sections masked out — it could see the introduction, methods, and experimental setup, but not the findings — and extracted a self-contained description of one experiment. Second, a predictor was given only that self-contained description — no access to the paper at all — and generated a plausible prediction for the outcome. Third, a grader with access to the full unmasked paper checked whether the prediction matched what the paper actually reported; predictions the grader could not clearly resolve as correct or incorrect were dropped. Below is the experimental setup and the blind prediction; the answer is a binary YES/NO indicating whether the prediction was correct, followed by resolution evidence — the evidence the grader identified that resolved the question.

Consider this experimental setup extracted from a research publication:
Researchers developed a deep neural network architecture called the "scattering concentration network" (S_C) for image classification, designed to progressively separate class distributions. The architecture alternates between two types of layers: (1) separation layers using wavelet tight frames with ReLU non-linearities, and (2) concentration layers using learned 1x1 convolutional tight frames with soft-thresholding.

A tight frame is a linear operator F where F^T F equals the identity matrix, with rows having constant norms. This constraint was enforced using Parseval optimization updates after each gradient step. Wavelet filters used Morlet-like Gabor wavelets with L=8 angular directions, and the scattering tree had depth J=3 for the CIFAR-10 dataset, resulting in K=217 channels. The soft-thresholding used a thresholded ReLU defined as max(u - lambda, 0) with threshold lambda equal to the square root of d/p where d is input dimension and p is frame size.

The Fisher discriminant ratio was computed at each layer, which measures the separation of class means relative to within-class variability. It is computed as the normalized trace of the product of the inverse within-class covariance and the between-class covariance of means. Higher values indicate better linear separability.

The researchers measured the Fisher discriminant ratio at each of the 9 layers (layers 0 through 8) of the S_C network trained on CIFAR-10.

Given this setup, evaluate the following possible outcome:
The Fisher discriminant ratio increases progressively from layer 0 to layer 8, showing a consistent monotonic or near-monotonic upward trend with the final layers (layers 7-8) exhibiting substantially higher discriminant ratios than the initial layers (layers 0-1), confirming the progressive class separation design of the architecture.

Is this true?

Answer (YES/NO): NO